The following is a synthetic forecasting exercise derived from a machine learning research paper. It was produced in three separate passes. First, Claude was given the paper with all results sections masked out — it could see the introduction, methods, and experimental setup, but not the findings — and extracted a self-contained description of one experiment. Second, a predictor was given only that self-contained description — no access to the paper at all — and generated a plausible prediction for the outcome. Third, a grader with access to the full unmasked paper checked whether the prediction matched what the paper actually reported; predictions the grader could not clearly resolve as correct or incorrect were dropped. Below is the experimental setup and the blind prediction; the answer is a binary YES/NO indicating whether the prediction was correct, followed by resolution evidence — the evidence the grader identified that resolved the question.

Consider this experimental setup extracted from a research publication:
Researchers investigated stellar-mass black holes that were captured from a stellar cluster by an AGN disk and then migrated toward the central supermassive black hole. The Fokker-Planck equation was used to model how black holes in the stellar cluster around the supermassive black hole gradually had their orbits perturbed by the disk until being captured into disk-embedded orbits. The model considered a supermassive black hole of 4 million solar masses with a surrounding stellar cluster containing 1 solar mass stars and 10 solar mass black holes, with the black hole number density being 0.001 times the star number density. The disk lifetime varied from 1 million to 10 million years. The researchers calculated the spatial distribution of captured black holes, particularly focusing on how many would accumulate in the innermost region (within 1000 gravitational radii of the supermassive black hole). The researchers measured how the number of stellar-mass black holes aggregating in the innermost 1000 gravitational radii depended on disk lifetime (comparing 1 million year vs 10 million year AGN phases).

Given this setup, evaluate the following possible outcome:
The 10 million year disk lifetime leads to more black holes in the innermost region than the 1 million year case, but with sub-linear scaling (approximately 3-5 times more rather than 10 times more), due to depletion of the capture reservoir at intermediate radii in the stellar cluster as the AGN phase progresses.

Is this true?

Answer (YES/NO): NO